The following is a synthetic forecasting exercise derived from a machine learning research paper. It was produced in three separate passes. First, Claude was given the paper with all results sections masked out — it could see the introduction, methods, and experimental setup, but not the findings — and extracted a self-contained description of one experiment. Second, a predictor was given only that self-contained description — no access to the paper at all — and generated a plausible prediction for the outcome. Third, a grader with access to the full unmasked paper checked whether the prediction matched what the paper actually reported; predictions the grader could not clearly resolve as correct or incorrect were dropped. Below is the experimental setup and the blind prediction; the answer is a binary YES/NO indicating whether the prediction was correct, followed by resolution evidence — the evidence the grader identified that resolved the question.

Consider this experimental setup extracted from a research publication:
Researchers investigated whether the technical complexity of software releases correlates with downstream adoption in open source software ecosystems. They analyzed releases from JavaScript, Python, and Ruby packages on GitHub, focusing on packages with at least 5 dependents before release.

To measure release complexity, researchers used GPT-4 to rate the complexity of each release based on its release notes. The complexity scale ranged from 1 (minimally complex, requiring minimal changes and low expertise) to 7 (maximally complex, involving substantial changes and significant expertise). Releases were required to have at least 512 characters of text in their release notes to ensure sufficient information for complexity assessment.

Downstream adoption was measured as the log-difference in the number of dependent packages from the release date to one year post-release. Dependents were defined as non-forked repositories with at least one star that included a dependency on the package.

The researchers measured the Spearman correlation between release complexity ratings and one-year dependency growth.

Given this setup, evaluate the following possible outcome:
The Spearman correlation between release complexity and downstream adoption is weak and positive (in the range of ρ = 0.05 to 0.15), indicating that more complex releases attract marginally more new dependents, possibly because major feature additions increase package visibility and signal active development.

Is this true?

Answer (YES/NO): NO